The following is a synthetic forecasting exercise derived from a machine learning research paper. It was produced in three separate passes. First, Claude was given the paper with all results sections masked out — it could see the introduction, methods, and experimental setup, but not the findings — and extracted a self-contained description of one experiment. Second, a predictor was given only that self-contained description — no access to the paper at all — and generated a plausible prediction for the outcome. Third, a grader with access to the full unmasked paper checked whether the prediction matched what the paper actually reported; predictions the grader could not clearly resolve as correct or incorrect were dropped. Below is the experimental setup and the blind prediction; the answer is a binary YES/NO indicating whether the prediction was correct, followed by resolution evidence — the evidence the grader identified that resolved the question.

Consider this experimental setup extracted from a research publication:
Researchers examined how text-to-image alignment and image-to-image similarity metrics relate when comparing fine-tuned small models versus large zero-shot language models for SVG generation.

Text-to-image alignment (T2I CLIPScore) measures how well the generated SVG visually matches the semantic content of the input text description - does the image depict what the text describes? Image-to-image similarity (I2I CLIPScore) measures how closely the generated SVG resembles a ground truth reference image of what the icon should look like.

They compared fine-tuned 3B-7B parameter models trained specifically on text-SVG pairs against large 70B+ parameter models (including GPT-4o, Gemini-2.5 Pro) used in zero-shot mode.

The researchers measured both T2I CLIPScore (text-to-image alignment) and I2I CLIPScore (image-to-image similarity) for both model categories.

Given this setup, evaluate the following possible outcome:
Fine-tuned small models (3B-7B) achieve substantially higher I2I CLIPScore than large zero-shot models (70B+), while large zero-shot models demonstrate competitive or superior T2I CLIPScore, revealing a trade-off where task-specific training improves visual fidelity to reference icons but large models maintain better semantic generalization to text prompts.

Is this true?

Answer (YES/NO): YES